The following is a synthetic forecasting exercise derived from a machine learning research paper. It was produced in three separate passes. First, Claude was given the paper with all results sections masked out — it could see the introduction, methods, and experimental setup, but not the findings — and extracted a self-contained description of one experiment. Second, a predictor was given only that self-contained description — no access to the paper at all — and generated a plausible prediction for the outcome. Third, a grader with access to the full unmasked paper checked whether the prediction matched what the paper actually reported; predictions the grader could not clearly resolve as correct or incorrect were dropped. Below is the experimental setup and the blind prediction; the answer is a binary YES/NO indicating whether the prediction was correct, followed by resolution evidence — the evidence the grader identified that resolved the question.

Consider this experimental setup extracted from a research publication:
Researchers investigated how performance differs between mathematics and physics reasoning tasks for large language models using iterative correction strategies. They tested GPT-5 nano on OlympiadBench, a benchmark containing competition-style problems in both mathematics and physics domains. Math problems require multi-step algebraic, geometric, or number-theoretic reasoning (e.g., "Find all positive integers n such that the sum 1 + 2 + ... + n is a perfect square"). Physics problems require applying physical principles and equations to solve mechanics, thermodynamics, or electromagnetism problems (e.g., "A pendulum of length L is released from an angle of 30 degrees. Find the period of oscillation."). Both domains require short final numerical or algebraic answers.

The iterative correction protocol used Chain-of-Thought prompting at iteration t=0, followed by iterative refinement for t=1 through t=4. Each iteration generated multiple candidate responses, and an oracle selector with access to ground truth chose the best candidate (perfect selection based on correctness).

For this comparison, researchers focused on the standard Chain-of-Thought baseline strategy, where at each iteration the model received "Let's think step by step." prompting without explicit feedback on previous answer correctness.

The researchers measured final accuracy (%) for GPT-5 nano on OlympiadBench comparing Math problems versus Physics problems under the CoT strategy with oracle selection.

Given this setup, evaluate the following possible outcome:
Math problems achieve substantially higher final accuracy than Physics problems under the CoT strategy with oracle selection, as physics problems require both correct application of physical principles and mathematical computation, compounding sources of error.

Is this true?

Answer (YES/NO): YES